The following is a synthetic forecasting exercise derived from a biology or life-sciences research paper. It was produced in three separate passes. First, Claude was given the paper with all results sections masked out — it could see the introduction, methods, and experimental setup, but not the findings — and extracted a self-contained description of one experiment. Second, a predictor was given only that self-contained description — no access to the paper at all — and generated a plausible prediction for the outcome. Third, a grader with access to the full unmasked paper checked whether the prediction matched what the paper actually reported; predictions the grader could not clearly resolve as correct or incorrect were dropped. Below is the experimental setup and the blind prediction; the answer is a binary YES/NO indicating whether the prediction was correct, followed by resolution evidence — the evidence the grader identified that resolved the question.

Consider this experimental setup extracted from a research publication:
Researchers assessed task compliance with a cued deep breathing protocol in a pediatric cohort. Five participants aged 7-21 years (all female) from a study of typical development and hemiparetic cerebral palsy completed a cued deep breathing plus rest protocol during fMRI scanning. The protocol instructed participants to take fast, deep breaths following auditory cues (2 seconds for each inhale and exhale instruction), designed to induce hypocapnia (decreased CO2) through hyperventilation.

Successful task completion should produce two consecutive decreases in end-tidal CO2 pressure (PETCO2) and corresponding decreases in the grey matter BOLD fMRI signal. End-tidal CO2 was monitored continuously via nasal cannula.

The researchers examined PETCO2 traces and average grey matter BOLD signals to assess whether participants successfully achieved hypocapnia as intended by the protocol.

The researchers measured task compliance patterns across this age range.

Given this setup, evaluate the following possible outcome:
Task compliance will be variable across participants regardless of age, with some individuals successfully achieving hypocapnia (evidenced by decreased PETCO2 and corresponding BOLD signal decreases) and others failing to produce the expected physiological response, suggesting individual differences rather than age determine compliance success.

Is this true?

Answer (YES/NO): NO